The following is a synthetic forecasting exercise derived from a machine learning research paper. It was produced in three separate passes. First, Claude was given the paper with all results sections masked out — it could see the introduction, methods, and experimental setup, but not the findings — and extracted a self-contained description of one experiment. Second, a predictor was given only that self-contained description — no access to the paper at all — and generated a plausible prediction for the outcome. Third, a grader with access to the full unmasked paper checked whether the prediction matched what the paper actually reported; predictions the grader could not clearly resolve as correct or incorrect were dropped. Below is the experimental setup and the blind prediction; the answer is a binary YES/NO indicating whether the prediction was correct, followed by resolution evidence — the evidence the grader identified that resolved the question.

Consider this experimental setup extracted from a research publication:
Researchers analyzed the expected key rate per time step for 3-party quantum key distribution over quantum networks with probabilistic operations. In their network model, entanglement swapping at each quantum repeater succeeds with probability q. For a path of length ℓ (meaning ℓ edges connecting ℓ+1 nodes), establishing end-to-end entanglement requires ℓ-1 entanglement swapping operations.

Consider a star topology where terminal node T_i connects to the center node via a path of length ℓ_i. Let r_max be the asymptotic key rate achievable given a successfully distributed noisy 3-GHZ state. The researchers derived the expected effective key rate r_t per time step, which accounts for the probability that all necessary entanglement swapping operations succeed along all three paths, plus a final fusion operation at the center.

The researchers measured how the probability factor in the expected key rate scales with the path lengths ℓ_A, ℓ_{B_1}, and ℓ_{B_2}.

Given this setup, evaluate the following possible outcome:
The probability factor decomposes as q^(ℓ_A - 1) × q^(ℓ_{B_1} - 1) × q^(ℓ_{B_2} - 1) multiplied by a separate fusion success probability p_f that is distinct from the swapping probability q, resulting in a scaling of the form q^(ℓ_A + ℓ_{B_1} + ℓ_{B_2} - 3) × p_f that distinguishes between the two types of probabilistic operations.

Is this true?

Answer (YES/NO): NO